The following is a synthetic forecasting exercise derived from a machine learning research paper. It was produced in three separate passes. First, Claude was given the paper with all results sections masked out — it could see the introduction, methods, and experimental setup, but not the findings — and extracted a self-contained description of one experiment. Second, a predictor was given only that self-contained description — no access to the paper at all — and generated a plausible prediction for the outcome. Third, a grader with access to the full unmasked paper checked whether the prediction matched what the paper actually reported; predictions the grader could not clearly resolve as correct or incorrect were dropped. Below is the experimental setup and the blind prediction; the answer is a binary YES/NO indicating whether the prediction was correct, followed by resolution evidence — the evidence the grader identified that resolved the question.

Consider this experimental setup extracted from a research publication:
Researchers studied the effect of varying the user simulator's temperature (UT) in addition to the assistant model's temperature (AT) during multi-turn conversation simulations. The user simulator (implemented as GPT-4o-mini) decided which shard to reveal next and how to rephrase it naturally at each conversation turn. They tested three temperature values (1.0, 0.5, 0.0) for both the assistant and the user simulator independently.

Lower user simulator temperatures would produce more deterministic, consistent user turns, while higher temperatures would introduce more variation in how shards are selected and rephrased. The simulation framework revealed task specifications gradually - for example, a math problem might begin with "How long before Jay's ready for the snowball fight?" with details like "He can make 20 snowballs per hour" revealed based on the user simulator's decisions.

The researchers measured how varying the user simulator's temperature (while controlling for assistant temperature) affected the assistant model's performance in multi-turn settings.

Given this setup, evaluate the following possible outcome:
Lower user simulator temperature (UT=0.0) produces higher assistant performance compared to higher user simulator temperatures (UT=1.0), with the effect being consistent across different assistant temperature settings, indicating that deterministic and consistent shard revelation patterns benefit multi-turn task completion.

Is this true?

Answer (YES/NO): NO